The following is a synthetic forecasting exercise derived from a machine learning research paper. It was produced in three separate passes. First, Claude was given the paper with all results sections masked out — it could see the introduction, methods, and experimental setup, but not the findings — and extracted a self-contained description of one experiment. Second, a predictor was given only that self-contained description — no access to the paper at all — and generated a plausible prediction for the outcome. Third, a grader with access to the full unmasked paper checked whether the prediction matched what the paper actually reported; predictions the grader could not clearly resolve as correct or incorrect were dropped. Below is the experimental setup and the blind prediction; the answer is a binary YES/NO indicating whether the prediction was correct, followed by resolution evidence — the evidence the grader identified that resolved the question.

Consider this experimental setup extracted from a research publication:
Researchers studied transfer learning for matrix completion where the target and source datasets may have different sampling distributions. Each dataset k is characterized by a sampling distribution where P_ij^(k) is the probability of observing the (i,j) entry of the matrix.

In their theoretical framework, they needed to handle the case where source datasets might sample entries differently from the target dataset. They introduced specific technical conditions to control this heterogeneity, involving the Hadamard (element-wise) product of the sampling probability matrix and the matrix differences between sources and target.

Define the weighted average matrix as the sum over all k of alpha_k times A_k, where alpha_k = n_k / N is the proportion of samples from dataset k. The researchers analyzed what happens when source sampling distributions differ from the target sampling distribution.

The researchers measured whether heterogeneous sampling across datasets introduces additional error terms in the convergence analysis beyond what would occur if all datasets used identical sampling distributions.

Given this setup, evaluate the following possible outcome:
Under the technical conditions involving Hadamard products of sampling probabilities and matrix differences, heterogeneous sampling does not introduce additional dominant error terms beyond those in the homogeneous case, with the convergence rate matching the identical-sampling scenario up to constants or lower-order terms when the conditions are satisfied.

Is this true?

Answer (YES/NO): YES